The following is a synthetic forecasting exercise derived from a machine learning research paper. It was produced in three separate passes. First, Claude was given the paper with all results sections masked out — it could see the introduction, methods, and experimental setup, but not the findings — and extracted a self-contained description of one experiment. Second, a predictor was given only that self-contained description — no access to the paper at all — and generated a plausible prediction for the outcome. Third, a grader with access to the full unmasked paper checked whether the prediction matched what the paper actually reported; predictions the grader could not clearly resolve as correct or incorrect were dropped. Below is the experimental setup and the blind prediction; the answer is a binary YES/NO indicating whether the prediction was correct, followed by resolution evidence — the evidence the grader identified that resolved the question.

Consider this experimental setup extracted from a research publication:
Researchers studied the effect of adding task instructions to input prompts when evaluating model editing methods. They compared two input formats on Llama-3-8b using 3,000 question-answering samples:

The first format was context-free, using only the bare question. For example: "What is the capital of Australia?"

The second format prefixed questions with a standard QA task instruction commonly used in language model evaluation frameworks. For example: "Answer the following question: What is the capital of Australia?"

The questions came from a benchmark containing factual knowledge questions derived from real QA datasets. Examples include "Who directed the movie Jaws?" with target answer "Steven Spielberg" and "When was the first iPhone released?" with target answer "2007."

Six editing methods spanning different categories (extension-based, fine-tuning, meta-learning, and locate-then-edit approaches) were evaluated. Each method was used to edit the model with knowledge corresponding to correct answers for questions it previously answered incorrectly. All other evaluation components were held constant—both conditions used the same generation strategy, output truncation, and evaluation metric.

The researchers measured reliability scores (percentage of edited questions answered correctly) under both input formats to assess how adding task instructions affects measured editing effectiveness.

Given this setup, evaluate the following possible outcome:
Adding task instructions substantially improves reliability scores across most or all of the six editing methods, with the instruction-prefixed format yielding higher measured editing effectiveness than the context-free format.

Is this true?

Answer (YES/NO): NO